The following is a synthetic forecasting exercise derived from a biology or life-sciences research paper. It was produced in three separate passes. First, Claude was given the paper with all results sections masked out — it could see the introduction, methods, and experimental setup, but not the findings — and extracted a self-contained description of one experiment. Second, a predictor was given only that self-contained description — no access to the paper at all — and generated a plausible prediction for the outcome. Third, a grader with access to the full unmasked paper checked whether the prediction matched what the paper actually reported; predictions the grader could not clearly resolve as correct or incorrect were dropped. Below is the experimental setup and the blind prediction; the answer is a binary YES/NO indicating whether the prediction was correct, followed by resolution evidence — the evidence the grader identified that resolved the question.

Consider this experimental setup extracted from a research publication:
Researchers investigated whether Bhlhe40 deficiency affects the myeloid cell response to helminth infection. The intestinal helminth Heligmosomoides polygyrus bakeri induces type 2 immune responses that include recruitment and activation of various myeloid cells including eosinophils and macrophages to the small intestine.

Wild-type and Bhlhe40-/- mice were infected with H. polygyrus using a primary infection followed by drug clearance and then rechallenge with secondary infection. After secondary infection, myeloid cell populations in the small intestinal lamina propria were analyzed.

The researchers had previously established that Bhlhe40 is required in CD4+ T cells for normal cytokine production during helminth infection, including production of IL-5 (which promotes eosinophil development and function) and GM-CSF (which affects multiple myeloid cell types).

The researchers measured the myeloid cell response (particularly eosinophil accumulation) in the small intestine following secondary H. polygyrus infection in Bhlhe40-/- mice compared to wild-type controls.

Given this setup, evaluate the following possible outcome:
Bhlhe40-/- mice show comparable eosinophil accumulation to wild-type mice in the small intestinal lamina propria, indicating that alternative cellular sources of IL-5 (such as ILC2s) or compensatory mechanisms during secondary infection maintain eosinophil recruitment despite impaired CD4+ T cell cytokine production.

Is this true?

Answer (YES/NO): NO